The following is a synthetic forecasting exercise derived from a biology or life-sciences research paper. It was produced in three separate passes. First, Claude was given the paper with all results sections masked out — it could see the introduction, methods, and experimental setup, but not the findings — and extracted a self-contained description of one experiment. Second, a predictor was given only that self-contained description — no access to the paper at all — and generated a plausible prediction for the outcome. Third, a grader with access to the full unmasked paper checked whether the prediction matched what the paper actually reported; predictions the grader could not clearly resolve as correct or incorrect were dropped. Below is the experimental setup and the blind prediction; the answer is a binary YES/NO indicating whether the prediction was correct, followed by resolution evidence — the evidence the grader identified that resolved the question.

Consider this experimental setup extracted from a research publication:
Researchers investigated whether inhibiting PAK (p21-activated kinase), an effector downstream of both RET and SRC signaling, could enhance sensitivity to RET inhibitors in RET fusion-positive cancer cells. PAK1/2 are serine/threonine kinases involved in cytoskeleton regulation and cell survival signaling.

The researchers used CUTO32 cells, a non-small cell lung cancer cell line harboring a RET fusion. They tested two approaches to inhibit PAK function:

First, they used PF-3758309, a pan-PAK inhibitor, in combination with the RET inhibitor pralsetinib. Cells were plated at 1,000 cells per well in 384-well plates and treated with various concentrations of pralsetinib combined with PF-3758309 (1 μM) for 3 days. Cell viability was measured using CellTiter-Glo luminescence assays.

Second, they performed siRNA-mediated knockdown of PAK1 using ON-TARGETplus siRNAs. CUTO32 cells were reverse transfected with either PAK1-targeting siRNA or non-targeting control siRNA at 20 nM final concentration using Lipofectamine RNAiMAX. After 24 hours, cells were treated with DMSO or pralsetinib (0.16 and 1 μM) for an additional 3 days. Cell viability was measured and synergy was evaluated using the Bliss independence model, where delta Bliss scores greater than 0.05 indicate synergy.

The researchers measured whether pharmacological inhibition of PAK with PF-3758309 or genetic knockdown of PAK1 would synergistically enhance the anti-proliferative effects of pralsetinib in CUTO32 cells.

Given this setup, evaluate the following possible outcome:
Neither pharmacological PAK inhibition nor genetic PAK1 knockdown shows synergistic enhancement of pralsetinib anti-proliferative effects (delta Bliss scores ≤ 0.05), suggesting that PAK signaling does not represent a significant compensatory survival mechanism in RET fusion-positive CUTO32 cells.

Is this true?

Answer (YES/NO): NO